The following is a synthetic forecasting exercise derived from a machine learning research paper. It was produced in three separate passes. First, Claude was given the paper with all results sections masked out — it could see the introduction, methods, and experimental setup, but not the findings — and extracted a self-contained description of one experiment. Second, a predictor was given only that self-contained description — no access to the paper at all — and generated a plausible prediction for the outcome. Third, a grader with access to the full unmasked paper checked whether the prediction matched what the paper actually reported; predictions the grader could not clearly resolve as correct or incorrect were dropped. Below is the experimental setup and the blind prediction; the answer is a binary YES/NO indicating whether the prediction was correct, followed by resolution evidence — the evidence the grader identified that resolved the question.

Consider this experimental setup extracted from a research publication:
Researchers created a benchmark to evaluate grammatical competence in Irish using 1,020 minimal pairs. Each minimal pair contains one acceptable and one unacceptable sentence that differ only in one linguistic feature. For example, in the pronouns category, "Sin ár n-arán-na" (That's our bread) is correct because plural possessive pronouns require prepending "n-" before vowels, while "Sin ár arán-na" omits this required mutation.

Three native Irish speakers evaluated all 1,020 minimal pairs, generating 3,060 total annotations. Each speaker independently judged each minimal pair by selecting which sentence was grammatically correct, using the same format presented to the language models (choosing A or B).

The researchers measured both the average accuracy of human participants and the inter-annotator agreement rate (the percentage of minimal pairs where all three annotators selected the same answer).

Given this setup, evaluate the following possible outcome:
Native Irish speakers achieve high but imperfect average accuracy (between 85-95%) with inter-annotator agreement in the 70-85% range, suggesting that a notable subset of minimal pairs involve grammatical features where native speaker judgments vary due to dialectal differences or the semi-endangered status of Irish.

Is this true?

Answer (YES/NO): YES